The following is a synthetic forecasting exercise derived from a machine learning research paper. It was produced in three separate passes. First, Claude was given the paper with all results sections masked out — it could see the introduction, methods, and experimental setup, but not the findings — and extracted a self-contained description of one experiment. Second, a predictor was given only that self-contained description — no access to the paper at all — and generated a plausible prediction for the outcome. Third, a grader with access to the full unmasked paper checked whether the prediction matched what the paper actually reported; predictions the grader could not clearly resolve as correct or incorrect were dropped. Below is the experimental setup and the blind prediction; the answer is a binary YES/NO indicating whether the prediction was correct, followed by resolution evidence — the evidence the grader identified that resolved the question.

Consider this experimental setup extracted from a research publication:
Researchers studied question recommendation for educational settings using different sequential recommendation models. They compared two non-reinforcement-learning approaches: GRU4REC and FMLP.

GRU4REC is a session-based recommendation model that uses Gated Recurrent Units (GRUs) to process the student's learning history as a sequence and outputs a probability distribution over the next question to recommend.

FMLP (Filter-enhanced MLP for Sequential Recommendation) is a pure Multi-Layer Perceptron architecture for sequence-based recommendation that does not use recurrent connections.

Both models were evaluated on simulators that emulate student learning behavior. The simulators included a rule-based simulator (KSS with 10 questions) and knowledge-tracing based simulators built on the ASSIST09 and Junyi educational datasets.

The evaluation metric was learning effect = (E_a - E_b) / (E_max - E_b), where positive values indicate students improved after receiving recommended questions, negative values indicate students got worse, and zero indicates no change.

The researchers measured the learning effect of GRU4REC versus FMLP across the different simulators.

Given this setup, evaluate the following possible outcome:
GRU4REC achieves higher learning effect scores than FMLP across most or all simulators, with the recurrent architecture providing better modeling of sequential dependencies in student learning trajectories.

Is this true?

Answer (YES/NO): YES